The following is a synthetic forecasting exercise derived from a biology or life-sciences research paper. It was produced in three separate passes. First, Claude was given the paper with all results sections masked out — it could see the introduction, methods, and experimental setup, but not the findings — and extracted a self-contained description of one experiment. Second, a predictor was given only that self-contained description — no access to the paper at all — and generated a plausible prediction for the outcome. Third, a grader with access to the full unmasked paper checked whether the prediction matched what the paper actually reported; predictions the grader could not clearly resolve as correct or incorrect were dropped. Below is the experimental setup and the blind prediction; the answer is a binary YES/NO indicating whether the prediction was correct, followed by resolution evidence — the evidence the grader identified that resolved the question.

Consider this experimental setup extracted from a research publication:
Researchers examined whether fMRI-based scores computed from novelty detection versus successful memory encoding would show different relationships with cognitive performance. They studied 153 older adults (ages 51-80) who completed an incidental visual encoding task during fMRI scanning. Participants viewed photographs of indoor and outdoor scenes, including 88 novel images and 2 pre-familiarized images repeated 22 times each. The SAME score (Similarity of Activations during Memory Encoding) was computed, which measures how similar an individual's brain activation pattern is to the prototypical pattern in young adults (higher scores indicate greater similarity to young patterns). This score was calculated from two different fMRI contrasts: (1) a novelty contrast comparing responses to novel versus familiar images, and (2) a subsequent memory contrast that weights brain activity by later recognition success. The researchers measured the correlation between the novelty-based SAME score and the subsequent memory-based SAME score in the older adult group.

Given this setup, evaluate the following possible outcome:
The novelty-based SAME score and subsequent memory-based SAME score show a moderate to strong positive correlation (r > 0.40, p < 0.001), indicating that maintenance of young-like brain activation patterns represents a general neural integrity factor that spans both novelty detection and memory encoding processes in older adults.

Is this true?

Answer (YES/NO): NO